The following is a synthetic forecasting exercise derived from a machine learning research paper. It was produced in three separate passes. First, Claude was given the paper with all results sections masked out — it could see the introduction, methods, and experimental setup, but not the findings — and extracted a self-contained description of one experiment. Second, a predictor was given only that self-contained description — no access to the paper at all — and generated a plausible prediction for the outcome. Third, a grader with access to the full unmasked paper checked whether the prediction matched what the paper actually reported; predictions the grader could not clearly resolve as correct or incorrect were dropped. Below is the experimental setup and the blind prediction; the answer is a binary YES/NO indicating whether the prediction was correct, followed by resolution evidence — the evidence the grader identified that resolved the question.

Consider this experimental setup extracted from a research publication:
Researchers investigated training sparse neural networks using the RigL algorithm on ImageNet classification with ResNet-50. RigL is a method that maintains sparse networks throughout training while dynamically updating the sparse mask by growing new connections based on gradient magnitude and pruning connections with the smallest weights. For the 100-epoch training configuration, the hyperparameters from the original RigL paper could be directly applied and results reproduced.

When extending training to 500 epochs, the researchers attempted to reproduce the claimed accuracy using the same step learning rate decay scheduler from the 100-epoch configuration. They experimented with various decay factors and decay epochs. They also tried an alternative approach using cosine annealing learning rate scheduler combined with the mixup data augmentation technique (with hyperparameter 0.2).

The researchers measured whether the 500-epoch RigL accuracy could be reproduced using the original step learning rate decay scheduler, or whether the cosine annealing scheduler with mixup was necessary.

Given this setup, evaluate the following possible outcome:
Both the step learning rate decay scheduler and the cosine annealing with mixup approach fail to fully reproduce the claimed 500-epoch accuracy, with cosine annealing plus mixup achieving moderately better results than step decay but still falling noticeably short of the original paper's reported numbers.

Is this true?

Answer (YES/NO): NO